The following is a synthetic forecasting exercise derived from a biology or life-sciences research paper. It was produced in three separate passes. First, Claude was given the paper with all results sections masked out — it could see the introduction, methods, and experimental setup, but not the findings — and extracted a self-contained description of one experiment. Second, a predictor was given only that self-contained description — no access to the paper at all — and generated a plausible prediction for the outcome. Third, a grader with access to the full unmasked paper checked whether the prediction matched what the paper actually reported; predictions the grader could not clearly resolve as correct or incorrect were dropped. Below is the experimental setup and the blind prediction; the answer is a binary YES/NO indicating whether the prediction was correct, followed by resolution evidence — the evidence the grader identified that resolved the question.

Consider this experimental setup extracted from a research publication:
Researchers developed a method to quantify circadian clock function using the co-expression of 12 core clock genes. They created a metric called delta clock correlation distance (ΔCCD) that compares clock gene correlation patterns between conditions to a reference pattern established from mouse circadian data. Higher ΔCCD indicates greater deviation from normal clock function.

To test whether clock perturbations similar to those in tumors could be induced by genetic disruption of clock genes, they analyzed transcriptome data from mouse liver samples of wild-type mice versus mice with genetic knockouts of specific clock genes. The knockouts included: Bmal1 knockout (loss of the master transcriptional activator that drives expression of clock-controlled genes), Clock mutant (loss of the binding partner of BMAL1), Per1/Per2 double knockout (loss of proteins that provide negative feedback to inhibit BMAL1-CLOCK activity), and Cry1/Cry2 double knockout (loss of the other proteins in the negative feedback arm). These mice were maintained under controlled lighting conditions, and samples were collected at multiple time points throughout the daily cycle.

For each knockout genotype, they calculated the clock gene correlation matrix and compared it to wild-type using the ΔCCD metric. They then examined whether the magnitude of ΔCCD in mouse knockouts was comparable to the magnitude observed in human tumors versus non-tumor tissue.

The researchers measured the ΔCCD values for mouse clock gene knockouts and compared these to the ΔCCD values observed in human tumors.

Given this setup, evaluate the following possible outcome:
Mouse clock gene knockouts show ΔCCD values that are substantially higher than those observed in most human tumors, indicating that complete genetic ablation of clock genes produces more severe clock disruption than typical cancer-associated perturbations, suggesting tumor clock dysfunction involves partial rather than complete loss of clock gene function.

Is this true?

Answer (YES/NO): NO